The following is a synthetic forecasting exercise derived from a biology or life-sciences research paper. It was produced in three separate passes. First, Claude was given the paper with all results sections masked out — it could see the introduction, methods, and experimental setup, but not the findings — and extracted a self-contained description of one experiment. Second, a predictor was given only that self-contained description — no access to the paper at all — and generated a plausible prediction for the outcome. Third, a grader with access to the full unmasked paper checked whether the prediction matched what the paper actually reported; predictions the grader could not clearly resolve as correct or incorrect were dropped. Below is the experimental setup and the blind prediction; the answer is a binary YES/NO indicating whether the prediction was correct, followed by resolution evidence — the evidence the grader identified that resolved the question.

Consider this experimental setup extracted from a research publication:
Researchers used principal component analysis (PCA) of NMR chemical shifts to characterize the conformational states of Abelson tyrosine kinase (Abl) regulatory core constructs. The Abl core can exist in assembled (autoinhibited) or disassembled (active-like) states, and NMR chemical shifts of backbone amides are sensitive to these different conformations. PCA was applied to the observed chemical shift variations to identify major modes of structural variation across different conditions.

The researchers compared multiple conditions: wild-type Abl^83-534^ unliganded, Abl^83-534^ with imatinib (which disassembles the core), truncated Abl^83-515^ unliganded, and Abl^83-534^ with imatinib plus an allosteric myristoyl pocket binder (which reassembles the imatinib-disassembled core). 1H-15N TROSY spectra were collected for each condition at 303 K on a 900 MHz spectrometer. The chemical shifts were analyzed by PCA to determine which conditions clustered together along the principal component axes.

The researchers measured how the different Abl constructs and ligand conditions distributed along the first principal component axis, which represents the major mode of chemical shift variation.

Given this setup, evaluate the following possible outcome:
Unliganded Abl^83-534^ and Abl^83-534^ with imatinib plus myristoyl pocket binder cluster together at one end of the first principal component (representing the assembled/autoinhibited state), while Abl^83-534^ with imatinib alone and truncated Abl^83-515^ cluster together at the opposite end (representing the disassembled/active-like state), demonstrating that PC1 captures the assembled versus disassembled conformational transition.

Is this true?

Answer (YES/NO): NO